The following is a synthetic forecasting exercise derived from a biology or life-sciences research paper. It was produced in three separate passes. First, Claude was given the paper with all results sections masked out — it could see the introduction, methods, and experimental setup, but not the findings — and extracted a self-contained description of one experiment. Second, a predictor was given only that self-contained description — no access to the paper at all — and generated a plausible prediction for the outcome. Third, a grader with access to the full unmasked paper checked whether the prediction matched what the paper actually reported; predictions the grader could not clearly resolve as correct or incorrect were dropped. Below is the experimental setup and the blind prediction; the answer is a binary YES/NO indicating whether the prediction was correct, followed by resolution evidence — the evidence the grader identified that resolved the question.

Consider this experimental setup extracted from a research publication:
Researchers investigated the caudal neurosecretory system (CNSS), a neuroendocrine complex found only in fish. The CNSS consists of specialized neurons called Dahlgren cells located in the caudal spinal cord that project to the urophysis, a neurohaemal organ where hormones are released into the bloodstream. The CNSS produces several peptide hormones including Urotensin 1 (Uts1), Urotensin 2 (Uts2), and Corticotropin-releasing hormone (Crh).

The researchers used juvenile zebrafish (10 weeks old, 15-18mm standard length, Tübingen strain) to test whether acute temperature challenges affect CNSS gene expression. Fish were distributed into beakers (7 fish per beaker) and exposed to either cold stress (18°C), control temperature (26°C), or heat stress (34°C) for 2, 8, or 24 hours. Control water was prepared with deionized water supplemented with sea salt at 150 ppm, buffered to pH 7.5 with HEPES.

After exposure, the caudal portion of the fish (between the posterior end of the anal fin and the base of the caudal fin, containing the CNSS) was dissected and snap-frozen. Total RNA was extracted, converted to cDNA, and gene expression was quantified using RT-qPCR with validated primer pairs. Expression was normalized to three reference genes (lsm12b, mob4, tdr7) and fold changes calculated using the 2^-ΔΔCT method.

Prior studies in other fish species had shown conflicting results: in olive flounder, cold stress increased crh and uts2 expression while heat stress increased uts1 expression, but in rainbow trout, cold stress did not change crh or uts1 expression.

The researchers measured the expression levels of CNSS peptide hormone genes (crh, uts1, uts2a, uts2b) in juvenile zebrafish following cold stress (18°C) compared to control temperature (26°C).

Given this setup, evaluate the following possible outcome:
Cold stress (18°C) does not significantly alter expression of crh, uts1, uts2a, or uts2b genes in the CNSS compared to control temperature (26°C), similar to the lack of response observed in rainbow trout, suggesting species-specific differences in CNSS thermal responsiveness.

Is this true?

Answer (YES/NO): NO